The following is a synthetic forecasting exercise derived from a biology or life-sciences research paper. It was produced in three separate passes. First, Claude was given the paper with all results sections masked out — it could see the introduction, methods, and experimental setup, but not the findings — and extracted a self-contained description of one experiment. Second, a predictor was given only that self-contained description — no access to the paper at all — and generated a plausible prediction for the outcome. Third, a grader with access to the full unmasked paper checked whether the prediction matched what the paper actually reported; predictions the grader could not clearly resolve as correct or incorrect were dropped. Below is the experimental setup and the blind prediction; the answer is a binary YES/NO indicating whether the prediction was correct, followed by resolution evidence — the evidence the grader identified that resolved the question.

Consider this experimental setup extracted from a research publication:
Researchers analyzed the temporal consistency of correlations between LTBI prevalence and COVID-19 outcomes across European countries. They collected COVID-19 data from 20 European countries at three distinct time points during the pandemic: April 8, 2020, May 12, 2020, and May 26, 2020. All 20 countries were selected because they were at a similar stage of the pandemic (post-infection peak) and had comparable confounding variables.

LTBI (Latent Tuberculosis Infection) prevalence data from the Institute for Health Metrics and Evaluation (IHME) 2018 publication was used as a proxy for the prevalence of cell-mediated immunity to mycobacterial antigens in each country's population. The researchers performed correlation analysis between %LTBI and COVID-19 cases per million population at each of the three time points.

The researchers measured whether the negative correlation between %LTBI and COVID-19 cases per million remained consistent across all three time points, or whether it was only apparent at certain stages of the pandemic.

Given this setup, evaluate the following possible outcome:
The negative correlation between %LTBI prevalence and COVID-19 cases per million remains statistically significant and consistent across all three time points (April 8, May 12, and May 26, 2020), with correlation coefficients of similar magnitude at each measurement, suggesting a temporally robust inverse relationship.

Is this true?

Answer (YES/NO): YES